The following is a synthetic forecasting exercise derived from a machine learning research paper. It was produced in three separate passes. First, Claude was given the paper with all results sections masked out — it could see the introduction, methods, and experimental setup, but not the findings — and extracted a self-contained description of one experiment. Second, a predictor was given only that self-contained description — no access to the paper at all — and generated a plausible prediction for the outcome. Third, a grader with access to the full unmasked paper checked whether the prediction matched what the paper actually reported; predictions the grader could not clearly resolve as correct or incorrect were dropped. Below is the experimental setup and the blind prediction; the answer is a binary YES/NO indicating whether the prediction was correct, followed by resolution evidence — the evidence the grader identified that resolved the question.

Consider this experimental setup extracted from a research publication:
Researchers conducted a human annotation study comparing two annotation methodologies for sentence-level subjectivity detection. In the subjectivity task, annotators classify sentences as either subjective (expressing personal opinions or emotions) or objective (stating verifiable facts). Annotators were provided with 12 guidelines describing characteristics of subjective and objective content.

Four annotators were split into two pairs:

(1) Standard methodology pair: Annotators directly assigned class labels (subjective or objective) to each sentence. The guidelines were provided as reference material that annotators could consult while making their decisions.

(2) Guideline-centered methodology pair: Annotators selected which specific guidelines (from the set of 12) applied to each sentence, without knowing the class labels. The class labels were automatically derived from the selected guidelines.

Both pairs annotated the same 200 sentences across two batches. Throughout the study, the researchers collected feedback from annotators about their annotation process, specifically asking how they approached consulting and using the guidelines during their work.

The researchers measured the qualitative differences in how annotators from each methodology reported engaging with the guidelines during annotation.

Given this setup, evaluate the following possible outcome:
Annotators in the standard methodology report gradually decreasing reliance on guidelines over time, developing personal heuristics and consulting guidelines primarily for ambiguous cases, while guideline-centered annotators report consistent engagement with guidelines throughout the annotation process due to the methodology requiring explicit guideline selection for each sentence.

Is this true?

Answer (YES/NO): YES